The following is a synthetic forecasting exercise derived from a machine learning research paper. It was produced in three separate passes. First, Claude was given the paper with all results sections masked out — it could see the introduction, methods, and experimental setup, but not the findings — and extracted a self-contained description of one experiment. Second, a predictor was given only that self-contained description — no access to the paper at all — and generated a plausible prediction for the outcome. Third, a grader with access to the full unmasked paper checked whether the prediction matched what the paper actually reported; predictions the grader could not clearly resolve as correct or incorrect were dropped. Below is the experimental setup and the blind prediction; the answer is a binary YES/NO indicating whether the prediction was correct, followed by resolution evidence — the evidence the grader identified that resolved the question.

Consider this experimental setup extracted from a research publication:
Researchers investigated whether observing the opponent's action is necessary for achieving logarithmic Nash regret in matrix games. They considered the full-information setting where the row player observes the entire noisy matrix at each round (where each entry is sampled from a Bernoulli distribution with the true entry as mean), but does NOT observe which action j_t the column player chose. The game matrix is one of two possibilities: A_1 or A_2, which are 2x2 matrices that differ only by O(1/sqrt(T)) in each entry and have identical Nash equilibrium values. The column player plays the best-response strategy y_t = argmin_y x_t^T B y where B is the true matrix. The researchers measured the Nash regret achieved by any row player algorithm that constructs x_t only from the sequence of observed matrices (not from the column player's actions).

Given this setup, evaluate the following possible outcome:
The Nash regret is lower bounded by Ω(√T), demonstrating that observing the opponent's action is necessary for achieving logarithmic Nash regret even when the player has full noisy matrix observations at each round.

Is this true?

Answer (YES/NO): YES